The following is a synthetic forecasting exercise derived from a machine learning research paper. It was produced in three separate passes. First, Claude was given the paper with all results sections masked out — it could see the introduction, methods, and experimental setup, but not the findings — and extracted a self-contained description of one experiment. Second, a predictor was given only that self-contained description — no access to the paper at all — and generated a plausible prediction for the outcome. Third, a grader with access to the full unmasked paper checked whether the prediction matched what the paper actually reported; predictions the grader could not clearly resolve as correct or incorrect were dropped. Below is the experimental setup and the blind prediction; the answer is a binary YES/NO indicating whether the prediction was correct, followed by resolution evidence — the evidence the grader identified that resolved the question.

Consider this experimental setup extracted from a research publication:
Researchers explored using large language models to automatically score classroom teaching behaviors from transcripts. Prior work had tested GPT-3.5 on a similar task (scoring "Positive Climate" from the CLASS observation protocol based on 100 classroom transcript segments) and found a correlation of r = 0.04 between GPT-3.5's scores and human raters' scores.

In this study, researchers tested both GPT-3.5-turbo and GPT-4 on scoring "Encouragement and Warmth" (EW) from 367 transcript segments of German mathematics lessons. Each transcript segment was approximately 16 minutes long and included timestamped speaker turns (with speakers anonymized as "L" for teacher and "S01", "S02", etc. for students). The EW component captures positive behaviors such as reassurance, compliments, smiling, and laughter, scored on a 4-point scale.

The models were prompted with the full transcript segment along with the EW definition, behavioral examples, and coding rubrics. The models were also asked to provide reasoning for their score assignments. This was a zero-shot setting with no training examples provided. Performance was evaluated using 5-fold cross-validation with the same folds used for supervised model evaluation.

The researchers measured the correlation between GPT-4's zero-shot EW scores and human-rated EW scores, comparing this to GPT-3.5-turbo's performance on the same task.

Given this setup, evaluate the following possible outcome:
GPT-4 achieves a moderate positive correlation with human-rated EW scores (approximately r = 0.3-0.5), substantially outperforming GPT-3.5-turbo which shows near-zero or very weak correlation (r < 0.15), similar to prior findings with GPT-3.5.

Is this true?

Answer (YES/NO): YES